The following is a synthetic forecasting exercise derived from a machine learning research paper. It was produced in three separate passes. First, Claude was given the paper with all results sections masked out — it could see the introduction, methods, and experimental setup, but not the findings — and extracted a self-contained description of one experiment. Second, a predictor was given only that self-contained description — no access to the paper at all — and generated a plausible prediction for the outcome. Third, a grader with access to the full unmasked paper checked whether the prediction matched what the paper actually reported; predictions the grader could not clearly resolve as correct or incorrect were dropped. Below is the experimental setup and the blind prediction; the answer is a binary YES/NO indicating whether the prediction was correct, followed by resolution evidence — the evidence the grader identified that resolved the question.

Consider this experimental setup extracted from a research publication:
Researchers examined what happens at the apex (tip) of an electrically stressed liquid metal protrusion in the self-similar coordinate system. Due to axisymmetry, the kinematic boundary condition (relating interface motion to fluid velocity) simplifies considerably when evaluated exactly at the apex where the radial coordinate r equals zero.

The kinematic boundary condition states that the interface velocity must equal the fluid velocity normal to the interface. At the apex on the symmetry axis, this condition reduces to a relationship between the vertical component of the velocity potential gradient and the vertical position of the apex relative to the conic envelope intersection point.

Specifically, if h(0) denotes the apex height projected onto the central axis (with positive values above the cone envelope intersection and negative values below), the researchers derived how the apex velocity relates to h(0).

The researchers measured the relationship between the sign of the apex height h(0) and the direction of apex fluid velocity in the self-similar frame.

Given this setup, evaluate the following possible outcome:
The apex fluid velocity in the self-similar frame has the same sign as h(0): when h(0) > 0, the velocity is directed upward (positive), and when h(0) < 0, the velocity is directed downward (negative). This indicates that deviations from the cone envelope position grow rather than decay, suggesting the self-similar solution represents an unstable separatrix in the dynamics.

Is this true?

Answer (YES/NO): NO